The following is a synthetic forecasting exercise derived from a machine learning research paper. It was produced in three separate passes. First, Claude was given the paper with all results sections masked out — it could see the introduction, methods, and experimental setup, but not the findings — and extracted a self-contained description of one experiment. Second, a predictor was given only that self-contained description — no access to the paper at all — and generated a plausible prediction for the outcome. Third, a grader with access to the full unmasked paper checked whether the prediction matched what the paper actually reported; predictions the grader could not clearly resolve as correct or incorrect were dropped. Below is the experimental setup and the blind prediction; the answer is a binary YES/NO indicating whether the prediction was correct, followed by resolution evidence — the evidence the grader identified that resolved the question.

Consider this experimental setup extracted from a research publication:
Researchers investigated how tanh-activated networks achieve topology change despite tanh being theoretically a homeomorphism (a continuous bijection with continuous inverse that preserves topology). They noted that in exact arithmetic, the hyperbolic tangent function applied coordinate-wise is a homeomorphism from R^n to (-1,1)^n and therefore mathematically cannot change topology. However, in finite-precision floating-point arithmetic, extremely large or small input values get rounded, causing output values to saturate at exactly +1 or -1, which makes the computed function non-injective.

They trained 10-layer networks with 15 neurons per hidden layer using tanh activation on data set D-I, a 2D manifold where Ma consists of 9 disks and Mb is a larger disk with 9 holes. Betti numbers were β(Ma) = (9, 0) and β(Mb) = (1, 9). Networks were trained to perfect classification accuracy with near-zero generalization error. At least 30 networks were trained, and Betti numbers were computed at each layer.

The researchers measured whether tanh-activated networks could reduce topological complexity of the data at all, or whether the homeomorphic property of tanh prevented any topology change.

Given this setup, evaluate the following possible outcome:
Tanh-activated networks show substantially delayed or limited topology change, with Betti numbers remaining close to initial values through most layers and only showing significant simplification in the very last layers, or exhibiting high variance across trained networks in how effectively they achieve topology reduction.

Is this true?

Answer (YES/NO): YES